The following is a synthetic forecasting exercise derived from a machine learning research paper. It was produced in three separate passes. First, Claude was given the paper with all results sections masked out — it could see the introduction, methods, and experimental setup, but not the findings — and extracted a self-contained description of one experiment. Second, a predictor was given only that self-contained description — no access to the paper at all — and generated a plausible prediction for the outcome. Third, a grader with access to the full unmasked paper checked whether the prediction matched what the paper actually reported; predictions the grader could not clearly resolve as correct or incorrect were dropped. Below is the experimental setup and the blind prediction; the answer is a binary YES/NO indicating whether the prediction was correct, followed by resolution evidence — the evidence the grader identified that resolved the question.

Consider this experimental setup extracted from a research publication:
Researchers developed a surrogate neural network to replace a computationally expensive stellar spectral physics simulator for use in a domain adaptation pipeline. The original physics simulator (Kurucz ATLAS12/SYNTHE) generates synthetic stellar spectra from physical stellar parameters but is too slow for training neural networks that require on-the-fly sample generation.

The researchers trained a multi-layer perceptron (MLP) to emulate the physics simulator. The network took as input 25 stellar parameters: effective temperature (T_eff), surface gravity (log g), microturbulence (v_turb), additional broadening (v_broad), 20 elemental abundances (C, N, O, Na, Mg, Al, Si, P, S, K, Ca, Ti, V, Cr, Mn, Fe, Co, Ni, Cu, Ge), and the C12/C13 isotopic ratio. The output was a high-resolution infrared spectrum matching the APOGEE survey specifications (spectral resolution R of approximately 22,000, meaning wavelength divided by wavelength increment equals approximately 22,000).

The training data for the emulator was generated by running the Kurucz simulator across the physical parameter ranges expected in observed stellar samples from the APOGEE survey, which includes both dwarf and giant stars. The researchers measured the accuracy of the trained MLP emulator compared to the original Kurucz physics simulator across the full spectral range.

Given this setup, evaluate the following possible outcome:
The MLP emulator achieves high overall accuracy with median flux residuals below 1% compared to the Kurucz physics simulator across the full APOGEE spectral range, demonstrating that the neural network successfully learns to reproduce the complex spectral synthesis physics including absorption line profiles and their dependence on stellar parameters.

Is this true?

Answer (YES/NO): YES